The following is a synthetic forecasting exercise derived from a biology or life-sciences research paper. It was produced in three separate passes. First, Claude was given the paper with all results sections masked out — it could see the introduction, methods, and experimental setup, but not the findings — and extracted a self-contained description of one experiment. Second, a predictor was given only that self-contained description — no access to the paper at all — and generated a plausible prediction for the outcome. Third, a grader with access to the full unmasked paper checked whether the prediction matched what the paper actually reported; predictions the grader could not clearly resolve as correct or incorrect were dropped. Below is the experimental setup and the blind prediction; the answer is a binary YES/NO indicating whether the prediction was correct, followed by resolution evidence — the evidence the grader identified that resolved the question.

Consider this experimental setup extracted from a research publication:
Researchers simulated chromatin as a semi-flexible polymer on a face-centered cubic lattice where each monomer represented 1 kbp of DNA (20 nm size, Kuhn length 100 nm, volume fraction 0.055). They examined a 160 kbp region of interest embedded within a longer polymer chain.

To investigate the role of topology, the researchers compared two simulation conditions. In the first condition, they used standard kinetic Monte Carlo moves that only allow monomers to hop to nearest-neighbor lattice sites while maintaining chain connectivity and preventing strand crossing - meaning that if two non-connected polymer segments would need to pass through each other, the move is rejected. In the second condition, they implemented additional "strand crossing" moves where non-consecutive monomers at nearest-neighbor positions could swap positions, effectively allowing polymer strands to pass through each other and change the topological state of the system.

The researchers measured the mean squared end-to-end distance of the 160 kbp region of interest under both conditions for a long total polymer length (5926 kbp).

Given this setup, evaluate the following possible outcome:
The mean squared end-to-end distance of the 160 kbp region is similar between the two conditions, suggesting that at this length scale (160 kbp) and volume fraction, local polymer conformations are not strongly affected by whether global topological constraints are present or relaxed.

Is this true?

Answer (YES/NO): NO